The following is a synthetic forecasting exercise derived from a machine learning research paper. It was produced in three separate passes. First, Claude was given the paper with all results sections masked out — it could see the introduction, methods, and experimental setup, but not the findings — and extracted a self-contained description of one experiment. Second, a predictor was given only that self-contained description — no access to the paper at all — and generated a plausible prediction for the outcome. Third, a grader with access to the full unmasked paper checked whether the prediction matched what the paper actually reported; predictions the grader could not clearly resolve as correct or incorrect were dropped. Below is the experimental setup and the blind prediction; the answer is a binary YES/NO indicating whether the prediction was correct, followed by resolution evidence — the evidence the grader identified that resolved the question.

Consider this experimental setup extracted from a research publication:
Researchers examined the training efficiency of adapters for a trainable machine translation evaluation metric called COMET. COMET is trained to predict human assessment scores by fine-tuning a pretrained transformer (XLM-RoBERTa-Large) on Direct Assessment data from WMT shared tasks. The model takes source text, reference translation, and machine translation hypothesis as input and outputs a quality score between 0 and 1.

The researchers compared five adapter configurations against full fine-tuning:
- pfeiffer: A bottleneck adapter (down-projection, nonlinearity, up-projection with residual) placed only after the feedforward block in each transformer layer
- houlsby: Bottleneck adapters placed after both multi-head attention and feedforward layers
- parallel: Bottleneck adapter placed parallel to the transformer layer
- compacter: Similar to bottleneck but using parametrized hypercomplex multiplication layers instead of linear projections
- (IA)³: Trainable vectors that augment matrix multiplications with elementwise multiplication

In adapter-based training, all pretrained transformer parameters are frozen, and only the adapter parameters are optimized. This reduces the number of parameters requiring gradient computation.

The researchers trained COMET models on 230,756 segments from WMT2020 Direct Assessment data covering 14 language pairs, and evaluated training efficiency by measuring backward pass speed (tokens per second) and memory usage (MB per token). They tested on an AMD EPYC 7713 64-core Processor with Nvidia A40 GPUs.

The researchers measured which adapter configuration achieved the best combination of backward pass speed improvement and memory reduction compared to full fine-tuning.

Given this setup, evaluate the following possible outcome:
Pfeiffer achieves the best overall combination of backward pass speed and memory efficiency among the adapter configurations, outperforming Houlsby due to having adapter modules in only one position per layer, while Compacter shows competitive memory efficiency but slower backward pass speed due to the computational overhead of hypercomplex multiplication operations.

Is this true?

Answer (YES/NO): NO